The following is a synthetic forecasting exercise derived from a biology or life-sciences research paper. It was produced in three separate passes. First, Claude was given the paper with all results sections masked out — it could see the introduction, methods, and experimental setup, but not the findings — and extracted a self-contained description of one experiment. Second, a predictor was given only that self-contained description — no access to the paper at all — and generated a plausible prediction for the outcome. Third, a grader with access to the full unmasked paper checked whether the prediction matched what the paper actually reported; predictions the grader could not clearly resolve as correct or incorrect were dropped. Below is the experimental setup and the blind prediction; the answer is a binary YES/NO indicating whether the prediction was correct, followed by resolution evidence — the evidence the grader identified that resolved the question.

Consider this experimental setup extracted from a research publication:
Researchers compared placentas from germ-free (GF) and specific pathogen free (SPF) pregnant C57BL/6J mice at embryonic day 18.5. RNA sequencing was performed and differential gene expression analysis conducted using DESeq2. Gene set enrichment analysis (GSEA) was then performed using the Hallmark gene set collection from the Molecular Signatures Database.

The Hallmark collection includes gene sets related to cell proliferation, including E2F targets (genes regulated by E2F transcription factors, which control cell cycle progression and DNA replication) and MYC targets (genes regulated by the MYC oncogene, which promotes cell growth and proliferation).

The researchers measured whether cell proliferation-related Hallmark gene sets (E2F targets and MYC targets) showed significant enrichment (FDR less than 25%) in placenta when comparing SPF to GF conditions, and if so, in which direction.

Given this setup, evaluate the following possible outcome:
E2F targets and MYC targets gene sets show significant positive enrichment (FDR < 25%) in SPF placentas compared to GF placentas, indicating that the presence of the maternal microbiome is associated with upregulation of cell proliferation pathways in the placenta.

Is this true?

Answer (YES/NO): NO